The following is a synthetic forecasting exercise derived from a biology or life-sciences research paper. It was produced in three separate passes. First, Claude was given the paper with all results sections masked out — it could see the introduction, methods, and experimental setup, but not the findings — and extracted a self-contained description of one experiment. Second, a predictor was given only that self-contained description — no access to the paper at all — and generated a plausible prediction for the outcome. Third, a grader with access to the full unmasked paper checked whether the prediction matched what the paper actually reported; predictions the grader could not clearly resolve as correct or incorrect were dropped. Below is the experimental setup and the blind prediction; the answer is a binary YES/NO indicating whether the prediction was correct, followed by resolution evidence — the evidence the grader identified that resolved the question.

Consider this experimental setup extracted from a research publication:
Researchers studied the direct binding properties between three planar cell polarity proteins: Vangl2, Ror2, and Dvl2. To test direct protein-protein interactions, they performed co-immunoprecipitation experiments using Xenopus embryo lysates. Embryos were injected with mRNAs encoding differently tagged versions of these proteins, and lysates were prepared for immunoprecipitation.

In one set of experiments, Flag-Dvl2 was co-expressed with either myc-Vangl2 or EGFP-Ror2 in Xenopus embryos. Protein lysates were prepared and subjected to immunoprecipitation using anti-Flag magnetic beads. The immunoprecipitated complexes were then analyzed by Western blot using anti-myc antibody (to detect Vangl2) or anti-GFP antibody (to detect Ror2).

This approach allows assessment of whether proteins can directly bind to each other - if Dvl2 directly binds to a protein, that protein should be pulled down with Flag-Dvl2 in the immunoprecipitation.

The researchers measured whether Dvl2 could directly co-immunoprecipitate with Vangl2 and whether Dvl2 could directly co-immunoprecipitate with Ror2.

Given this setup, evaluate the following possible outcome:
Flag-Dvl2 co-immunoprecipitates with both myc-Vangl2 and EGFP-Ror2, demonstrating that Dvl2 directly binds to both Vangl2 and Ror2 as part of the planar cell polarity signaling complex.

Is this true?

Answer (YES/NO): NO